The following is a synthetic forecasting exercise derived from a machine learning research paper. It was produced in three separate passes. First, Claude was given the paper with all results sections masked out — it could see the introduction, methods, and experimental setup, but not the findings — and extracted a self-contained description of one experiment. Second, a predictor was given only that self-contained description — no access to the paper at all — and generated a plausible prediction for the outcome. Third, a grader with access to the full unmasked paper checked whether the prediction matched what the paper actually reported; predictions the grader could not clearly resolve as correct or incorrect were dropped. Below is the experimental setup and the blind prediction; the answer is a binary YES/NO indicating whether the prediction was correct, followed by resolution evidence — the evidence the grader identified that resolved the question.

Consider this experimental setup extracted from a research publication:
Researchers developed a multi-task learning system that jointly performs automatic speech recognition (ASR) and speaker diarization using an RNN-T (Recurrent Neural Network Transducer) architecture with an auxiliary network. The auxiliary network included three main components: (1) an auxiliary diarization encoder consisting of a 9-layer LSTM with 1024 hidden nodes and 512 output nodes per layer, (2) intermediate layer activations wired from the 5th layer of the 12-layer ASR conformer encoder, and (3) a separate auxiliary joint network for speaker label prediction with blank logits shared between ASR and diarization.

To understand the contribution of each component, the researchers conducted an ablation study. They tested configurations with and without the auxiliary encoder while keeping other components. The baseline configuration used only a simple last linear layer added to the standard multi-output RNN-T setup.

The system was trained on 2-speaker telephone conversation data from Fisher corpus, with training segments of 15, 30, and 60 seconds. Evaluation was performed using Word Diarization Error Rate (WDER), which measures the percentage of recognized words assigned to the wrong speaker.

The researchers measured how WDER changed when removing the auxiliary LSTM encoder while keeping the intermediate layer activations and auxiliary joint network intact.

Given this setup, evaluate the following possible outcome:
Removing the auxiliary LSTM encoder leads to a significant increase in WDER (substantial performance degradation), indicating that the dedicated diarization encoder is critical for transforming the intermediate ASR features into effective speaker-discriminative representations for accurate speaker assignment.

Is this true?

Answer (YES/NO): YES